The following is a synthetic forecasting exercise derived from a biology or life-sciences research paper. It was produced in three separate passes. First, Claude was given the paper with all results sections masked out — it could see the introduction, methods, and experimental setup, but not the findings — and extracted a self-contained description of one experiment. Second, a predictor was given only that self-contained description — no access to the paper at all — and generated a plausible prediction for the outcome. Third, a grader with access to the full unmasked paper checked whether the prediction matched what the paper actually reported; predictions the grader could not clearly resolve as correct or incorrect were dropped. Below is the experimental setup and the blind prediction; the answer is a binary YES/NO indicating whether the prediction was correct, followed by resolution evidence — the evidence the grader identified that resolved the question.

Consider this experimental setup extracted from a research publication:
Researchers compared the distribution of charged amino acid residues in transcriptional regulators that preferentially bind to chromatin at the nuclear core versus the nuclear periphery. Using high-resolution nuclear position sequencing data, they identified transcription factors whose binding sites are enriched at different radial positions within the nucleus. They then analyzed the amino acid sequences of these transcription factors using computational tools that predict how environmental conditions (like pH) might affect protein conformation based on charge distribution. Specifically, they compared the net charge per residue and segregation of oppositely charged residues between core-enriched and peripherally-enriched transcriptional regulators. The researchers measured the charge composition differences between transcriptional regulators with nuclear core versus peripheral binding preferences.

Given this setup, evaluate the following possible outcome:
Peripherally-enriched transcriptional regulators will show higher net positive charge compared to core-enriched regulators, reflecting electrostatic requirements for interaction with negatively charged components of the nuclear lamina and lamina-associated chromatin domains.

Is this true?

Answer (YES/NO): YES